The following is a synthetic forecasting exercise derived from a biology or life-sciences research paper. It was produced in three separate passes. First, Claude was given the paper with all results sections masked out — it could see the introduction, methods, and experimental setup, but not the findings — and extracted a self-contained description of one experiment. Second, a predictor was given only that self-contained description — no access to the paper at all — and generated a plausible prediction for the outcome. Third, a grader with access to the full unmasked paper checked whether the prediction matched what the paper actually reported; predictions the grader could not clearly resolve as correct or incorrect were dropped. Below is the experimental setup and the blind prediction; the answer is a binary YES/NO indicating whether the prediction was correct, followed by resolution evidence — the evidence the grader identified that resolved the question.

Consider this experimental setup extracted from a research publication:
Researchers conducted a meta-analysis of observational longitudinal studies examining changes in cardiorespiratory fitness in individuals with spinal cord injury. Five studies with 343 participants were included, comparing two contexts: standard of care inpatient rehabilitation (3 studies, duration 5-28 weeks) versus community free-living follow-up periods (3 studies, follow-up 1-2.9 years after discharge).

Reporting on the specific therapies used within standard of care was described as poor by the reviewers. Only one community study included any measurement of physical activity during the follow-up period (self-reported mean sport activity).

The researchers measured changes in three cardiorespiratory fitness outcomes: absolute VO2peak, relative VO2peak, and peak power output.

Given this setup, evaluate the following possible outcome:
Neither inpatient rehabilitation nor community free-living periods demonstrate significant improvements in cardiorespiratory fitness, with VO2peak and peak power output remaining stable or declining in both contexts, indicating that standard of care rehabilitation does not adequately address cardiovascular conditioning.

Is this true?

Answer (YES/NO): NO